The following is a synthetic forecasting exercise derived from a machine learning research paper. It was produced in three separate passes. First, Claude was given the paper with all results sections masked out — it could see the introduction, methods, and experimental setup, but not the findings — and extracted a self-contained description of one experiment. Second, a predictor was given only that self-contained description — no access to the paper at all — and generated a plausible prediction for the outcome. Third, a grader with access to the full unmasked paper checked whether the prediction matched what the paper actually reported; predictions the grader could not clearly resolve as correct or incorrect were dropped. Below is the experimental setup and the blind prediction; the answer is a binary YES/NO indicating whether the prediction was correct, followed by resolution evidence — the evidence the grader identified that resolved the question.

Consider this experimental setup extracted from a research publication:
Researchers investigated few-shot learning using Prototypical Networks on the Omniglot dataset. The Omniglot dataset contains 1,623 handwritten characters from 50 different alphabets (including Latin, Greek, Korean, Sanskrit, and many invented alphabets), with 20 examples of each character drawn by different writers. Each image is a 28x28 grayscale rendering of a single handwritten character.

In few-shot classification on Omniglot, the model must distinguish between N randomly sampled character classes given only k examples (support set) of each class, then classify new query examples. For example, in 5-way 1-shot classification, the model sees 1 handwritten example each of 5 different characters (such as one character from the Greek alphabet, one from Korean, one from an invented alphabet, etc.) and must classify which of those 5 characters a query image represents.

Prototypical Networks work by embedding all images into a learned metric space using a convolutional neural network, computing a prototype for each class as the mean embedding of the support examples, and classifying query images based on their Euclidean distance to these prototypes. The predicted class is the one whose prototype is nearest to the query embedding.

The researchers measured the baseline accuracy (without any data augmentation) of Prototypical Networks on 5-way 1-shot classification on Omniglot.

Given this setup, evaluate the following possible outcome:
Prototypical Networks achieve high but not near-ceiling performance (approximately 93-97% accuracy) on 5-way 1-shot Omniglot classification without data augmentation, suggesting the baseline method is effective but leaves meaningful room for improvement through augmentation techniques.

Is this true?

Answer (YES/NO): NO